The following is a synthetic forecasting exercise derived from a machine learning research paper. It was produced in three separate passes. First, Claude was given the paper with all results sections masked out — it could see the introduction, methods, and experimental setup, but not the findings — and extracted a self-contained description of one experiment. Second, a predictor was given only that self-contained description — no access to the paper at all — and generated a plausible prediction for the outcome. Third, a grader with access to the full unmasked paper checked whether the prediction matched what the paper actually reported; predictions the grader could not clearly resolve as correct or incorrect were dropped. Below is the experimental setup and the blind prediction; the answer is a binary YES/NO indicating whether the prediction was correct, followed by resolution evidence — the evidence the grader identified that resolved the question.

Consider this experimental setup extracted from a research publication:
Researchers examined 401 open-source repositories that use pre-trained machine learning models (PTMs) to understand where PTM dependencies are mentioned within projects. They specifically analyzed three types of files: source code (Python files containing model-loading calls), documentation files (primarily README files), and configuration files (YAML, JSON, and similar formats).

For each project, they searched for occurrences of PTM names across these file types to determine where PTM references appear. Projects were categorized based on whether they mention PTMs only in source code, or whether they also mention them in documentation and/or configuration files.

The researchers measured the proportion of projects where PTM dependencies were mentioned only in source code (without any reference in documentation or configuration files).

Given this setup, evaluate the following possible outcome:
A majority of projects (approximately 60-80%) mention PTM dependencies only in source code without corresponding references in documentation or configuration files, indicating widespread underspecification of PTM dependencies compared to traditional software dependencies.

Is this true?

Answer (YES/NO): NO